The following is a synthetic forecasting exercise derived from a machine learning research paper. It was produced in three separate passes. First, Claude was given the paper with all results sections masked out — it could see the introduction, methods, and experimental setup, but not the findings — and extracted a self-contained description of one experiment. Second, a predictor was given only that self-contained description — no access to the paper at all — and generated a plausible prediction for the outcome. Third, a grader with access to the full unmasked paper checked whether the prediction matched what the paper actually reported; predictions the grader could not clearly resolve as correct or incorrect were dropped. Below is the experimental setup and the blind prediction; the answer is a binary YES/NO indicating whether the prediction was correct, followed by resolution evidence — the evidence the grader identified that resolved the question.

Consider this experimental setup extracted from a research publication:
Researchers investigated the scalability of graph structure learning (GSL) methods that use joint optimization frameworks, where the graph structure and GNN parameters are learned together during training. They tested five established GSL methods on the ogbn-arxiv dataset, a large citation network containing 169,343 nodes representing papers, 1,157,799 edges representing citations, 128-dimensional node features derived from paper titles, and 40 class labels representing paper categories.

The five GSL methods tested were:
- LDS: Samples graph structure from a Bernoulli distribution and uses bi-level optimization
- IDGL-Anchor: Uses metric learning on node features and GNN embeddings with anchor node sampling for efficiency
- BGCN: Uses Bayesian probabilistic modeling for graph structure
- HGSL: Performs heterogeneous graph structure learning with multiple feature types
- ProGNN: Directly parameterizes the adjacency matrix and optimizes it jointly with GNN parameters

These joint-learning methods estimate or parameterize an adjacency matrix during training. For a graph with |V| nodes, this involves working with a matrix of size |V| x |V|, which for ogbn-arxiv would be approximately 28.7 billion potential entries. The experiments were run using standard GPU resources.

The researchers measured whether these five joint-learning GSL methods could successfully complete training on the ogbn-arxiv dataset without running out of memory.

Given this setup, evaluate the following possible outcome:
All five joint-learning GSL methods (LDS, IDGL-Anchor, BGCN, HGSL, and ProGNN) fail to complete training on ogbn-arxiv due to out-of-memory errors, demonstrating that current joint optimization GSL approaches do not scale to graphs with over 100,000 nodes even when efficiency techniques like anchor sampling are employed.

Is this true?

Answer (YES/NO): YES